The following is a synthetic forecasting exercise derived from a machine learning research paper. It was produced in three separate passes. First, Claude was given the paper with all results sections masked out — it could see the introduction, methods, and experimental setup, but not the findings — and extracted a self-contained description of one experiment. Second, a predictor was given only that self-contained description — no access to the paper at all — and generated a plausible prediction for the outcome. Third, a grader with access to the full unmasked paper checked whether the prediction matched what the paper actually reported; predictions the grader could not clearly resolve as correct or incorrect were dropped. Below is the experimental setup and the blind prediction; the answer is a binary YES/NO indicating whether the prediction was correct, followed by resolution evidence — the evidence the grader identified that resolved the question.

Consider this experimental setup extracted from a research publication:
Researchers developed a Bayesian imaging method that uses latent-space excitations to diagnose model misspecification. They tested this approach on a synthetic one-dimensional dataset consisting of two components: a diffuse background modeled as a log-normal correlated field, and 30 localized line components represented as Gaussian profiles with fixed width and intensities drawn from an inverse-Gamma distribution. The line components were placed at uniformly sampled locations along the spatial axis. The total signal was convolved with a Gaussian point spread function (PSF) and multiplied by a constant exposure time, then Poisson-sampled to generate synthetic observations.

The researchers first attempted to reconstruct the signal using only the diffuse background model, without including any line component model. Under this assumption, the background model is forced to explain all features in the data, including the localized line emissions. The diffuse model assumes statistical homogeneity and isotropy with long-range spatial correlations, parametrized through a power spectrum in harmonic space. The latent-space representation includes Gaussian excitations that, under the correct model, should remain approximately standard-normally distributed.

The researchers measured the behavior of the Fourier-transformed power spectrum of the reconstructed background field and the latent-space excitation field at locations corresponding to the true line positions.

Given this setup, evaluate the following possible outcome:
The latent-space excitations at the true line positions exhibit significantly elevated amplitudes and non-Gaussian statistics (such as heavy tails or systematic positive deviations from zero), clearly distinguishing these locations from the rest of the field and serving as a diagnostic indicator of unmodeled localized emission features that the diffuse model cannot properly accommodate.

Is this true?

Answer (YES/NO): YES